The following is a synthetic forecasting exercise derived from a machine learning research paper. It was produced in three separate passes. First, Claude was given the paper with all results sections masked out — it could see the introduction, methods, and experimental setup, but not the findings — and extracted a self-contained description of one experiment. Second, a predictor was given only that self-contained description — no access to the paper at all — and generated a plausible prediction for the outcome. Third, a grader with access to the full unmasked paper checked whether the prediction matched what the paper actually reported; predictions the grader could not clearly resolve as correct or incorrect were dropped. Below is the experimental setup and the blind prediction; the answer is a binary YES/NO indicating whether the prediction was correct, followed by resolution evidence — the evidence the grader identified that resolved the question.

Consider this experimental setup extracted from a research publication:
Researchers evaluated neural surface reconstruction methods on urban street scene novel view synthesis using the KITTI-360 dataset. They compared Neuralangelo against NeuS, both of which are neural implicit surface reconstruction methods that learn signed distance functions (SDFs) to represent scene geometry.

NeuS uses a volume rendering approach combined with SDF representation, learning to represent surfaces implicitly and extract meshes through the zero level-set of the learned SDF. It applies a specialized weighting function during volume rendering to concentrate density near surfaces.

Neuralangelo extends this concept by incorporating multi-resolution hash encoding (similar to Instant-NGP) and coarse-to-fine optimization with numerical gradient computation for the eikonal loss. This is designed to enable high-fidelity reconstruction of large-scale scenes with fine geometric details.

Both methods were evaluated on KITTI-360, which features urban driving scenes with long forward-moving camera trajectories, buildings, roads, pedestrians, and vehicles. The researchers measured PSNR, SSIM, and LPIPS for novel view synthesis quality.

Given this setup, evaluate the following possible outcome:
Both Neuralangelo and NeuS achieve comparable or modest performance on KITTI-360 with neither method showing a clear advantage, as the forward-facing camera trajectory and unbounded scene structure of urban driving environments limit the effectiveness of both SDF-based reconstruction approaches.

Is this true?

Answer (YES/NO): YES